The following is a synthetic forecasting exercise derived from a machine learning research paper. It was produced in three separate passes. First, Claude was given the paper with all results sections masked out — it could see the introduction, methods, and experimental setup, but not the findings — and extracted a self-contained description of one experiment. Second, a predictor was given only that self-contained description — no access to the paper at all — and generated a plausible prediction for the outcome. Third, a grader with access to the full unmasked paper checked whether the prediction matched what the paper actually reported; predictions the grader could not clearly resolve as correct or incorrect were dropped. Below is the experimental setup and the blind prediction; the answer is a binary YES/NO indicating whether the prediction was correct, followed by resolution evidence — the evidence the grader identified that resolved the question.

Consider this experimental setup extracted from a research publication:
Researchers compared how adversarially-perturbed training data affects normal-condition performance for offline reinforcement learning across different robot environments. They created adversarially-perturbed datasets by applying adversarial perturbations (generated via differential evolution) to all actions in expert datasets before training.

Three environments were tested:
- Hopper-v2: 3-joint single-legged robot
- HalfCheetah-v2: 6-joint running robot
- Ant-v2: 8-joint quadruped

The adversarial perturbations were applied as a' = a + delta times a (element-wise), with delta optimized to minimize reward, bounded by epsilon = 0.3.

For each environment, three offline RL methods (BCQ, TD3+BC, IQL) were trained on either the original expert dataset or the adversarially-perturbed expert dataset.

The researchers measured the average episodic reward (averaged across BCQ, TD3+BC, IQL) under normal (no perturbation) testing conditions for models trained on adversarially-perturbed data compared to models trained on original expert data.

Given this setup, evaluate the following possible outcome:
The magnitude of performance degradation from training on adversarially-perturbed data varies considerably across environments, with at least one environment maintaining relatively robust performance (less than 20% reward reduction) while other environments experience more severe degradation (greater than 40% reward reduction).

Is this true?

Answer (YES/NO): NO